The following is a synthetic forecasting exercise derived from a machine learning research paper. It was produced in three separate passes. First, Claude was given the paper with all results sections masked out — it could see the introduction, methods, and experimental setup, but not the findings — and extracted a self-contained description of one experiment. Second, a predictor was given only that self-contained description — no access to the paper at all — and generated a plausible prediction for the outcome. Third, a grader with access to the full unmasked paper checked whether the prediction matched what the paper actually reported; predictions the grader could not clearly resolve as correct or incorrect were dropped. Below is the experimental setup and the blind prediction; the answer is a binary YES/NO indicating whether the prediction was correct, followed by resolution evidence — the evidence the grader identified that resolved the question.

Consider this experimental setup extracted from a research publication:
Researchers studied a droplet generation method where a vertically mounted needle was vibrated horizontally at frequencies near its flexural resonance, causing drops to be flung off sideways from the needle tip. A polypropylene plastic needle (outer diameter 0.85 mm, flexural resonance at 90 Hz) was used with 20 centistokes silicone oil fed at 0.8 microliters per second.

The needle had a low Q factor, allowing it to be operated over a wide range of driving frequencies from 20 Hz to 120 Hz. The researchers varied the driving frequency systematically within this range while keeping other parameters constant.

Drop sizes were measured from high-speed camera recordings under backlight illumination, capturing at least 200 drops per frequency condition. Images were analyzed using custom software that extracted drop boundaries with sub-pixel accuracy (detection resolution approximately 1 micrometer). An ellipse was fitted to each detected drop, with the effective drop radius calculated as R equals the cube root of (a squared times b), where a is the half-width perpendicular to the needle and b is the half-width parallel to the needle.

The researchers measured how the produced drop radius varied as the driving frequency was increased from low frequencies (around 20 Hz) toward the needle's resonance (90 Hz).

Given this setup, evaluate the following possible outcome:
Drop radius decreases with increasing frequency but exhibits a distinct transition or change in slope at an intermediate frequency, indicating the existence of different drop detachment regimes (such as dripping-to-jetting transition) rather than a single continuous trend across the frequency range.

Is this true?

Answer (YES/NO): NO